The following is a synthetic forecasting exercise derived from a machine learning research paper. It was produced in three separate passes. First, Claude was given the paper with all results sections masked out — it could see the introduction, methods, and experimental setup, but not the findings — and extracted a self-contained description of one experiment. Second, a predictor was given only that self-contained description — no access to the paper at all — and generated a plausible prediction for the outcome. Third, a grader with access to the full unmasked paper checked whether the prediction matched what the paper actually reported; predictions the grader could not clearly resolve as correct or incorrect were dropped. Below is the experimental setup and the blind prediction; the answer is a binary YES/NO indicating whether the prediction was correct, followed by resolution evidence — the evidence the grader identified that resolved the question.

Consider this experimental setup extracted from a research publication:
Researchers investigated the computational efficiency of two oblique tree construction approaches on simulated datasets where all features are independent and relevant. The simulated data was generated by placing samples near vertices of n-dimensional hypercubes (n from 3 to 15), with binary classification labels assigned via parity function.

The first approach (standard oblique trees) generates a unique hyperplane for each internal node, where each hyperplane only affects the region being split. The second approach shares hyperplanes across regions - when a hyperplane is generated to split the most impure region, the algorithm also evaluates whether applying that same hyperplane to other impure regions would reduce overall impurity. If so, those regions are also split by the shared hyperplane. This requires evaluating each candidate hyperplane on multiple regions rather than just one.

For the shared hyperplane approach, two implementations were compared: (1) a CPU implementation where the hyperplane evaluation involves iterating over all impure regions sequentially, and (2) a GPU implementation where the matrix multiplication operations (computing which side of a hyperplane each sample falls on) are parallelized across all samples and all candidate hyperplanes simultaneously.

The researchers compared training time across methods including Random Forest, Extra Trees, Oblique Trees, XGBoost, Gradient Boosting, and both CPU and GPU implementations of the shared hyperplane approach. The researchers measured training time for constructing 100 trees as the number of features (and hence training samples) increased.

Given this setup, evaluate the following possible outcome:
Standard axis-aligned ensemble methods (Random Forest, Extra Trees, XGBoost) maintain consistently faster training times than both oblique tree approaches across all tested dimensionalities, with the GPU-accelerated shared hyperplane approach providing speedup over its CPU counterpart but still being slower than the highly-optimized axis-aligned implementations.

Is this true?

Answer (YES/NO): NO